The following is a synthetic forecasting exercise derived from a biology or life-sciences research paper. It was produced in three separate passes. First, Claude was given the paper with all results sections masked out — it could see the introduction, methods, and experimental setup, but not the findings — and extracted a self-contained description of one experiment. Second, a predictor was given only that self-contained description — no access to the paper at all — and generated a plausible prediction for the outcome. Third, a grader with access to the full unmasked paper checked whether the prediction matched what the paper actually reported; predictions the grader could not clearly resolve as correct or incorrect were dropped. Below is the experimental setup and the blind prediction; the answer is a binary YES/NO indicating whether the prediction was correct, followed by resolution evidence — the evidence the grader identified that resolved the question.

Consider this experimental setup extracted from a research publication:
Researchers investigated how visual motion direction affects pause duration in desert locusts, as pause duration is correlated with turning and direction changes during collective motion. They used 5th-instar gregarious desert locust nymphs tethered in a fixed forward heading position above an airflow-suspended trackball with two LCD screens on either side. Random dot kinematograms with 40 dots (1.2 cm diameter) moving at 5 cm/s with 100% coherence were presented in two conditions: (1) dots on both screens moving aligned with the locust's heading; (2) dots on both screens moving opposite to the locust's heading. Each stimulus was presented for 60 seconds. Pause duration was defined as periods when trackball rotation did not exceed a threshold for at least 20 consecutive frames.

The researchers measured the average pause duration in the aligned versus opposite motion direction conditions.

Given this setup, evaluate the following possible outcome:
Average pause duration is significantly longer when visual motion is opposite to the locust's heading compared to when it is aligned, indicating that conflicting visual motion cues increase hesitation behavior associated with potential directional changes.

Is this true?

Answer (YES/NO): NO